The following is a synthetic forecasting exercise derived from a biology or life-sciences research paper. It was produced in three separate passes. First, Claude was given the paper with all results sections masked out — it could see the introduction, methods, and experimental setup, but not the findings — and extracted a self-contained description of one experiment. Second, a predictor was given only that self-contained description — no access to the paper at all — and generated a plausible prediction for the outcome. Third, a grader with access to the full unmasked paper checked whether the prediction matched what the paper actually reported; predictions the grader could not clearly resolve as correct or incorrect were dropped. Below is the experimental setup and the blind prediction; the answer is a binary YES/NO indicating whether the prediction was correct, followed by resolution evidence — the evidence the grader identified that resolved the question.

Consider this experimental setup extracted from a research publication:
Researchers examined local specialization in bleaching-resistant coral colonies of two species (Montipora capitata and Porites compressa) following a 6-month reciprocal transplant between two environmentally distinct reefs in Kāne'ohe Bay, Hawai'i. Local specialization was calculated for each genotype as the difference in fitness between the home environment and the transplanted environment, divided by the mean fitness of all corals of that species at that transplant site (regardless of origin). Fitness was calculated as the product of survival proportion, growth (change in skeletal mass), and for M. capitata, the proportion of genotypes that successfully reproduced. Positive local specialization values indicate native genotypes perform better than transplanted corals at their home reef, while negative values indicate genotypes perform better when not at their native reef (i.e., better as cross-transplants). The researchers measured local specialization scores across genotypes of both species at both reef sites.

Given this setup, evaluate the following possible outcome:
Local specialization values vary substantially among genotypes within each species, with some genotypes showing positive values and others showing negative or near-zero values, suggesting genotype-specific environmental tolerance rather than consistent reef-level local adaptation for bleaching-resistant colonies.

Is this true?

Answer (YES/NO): NO